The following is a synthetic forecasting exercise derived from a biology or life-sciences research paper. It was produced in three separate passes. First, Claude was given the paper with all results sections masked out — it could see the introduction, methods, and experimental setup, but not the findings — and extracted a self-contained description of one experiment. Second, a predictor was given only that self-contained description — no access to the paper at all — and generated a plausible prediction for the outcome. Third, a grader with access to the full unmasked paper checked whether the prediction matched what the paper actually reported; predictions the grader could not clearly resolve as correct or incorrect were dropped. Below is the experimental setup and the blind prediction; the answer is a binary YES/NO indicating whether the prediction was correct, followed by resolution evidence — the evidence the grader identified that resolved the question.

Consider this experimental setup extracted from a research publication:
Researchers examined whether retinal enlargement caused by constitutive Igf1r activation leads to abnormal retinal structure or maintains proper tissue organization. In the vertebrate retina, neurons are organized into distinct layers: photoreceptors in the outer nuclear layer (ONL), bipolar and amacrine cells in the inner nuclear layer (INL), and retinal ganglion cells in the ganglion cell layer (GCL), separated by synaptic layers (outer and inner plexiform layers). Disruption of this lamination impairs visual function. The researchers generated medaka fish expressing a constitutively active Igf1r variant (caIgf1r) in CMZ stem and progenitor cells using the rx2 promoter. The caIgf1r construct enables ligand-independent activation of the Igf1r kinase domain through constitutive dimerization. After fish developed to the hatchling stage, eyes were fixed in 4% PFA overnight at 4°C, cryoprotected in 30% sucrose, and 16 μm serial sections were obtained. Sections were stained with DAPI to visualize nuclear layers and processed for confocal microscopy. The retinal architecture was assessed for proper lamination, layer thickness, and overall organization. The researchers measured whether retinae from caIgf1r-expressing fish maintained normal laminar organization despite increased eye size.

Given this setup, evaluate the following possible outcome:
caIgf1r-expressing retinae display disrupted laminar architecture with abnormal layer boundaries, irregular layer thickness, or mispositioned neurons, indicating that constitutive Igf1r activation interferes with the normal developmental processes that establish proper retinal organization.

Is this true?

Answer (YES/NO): NO